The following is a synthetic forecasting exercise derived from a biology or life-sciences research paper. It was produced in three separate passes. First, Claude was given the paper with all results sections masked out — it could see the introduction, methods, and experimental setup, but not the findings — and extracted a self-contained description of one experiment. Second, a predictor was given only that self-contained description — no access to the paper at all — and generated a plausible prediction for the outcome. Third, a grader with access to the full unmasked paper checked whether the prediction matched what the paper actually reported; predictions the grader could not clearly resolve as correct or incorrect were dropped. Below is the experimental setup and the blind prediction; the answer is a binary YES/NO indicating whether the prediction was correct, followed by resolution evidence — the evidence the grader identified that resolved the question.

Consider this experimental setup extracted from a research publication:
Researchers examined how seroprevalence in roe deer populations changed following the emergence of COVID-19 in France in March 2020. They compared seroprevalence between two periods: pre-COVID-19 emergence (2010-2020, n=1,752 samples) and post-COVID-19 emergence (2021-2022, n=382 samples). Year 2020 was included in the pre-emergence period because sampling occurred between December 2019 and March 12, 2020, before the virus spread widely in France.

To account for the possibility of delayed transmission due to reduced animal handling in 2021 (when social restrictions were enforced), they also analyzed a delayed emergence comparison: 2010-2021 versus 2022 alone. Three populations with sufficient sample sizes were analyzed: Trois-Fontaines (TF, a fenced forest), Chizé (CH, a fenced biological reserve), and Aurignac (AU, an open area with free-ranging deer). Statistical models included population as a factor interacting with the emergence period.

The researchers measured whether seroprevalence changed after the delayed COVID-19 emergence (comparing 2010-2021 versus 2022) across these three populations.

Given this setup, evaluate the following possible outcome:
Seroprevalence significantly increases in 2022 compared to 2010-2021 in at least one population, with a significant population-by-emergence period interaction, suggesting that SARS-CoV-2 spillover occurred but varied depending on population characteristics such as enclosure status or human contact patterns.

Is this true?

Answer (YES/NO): NO